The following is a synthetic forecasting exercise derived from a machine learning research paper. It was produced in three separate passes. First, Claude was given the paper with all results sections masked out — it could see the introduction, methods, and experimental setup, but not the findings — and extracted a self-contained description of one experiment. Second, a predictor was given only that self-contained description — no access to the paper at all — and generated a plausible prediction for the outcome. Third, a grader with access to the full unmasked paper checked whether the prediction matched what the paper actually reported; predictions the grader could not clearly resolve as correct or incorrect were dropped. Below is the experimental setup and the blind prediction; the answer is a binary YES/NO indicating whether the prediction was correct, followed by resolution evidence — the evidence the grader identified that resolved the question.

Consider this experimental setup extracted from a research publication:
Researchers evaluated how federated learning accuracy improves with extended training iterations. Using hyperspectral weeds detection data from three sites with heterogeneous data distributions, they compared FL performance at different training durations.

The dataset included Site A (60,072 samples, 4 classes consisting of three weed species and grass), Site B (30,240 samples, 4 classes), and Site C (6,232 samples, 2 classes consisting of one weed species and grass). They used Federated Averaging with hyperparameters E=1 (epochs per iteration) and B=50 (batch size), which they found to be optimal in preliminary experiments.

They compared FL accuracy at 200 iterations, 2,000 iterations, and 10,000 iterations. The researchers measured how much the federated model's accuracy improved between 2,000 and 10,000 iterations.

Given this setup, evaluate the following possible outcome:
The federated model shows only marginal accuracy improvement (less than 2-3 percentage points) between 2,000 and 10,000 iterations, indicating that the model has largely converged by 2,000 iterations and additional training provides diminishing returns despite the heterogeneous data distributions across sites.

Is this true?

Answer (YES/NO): YES